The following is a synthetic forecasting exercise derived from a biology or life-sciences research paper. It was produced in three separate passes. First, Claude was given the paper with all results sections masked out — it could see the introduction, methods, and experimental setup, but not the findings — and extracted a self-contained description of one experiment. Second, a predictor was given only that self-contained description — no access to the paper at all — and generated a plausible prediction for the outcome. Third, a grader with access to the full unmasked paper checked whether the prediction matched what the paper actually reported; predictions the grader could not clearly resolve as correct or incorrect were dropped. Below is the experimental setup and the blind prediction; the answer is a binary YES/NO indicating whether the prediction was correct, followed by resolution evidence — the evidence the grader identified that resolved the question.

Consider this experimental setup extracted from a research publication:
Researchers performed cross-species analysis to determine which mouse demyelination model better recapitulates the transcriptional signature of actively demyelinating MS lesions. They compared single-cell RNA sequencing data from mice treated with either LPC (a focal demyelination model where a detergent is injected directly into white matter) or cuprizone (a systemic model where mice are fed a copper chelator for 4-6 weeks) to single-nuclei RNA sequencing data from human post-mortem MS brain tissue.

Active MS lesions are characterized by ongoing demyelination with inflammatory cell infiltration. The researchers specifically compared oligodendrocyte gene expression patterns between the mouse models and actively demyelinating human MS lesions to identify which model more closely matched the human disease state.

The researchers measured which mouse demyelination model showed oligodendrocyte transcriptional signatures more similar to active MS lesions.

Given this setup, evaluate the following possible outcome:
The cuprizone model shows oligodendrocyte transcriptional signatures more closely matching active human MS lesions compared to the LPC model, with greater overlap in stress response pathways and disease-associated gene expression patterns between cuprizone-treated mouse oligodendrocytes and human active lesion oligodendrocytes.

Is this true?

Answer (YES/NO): YES